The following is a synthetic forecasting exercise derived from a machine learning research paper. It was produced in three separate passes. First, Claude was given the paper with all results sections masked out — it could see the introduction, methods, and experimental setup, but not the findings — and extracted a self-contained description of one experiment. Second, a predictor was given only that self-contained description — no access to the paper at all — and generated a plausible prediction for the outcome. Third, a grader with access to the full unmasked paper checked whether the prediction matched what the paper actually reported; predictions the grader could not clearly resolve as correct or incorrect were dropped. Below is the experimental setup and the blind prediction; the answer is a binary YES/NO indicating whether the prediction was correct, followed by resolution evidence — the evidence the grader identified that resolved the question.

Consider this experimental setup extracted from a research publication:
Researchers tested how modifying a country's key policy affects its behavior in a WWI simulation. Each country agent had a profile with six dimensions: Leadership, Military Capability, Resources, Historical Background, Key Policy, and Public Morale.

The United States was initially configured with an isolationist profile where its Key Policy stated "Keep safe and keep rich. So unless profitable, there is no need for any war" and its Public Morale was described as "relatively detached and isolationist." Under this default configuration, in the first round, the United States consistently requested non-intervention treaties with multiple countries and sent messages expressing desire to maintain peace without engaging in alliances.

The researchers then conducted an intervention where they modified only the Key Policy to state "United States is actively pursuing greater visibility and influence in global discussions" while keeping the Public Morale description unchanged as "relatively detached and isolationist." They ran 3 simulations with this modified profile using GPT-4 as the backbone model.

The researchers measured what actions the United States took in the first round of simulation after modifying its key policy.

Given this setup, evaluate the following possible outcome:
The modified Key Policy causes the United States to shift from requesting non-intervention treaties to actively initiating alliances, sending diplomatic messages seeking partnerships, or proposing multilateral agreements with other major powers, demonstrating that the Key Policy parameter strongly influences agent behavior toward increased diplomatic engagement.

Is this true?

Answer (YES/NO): YES